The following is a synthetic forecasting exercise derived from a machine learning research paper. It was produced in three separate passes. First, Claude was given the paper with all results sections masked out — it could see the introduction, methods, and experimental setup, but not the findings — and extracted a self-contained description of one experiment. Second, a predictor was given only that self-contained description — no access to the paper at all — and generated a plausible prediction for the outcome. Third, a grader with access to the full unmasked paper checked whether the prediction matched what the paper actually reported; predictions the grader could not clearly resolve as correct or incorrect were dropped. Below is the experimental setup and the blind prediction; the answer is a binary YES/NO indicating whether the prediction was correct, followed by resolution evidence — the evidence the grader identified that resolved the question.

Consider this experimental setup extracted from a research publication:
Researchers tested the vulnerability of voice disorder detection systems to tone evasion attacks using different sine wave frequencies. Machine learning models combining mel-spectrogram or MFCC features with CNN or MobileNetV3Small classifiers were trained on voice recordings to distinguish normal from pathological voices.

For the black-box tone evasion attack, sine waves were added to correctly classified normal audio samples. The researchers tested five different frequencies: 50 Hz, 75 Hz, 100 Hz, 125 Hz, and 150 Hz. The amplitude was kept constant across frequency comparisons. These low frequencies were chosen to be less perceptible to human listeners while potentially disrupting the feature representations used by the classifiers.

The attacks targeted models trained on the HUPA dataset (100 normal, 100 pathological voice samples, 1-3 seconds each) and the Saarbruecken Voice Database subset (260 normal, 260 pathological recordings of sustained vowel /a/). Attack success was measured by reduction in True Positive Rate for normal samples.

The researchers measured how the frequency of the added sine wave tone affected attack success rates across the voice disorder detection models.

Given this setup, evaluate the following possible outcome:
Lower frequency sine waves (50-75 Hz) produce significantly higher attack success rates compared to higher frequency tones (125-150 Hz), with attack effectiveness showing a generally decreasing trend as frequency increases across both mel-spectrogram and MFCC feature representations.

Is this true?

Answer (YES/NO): NO